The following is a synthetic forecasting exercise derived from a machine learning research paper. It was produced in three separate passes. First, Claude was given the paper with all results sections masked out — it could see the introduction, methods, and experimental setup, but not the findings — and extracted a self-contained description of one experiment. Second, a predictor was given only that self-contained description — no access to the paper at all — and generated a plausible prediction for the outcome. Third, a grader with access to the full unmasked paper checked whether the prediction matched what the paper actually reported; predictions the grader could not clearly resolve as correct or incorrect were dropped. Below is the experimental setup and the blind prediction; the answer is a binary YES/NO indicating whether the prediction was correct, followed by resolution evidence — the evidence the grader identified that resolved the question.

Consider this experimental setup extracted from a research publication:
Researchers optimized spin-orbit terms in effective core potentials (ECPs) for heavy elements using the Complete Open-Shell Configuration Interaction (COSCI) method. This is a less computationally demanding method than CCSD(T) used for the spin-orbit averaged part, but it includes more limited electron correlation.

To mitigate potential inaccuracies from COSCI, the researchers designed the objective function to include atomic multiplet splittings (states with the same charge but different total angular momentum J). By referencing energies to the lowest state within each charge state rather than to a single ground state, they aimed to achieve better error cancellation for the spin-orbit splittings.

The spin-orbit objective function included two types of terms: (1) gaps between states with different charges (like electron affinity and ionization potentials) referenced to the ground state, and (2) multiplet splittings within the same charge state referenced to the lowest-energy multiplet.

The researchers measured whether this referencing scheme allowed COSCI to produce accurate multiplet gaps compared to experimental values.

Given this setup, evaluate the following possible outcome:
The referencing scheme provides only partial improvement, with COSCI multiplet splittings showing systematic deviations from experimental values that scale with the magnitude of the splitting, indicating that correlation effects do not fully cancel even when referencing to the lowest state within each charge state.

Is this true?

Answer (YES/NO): NO